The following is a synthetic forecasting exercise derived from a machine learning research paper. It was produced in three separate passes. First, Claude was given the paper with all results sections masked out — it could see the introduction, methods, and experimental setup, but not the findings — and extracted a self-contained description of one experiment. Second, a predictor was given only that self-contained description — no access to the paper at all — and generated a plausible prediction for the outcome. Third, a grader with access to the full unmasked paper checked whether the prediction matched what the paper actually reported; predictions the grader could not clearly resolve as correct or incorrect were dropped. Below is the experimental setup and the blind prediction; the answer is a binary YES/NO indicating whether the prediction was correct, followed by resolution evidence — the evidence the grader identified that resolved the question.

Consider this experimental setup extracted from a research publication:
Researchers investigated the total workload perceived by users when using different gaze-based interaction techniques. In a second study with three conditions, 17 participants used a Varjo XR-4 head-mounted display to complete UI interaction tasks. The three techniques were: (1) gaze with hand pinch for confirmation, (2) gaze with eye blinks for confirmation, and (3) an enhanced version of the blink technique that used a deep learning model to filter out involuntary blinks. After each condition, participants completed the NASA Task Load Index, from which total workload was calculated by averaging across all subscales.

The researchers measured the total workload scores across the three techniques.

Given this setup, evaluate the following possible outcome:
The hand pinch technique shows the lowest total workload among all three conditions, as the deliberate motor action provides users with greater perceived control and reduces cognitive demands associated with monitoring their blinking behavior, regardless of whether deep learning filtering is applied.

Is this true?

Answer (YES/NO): NO